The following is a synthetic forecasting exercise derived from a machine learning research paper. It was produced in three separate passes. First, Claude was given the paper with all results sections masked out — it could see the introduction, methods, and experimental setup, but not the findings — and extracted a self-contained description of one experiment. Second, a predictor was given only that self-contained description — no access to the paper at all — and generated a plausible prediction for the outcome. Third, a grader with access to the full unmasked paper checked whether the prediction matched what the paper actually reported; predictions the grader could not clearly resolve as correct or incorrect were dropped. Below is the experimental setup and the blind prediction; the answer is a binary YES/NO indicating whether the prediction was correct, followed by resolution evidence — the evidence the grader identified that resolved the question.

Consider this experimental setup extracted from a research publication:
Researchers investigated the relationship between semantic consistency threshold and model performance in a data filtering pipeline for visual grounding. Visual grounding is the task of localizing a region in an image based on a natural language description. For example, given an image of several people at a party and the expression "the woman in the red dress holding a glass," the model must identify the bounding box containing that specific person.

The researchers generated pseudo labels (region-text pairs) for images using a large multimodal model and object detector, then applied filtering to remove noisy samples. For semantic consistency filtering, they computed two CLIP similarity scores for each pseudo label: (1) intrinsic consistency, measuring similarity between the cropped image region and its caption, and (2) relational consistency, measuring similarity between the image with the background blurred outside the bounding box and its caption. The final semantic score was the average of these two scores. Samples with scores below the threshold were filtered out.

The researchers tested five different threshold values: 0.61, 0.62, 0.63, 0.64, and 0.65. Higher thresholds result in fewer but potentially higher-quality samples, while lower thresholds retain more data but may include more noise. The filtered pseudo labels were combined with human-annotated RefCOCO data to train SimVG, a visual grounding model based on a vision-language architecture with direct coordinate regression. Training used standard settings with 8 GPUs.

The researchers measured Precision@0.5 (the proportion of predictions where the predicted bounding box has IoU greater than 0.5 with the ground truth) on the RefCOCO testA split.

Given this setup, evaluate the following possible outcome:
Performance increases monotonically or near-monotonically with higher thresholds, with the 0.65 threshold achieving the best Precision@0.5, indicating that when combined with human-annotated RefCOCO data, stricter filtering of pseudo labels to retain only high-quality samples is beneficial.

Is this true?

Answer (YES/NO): NO